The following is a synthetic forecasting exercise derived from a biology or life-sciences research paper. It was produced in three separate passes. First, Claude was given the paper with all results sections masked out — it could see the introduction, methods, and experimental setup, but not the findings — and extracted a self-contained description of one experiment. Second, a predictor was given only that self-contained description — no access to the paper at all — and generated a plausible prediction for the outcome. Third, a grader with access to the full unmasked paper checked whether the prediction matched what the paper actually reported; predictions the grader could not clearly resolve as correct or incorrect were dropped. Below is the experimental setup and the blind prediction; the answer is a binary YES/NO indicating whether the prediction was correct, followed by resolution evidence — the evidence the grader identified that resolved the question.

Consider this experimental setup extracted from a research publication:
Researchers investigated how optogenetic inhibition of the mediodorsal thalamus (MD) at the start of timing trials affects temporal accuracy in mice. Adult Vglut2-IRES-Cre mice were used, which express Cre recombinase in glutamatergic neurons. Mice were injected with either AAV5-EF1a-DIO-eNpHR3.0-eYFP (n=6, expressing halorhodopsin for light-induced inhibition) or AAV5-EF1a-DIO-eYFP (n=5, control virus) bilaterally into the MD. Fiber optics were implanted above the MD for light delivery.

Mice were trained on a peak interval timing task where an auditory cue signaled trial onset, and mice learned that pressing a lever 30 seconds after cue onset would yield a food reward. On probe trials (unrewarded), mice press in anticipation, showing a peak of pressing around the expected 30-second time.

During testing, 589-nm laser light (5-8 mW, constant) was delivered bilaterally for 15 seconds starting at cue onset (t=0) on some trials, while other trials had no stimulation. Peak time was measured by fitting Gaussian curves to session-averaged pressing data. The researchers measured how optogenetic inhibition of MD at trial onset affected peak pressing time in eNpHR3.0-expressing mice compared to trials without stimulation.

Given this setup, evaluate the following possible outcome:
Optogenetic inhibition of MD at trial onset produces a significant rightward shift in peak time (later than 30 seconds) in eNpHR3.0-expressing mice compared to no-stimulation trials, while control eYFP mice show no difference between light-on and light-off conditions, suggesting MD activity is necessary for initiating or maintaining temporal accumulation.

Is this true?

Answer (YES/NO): YES